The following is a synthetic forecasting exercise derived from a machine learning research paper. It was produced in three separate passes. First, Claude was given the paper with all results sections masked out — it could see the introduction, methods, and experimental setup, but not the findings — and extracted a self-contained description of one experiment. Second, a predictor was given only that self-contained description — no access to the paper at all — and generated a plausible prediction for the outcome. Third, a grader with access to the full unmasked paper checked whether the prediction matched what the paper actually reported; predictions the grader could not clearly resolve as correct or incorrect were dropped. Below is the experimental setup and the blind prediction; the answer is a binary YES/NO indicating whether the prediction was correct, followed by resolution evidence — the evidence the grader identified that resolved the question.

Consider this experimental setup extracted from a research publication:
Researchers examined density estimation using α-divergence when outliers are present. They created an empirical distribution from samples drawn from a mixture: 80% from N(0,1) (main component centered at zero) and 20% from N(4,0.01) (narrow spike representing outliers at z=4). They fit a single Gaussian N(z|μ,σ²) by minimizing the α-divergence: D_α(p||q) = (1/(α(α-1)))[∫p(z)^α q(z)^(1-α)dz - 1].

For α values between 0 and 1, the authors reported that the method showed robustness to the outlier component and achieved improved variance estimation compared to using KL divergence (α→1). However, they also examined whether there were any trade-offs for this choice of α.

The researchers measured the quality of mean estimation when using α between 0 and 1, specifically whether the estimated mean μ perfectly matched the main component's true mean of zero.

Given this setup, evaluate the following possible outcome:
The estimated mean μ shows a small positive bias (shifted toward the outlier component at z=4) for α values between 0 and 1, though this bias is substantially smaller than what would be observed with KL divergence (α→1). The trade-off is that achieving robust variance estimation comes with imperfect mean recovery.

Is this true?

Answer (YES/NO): YES